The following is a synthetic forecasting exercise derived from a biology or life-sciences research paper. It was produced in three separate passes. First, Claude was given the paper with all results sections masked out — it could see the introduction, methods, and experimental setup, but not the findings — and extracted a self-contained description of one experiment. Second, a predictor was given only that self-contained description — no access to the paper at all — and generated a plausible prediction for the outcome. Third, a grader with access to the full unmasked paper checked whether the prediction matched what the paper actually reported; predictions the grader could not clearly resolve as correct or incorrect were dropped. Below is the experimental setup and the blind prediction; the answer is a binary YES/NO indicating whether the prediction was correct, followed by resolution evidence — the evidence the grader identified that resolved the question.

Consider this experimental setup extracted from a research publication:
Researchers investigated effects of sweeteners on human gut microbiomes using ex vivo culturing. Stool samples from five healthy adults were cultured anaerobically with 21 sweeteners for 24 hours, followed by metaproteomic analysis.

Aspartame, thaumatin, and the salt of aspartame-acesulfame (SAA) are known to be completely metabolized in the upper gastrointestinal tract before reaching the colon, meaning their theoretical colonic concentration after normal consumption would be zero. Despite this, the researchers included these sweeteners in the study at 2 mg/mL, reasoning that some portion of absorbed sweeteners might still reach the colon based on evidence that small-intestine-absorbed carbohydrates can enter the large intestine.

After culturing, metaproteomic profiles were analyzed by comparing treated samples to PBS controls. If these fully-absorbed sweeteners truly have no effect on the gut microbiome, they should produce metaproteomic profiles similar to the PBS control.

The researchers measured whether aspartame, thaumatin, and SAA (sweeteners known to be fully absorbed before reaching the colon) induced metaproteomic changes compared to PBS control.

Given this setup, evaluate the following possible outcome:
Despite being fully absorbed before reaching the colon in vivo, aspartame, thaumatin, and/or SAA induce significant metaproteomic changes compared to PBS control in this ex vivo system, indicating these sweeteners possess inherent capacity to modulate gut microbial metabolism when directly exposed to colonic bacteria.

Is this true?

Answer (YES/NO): NO